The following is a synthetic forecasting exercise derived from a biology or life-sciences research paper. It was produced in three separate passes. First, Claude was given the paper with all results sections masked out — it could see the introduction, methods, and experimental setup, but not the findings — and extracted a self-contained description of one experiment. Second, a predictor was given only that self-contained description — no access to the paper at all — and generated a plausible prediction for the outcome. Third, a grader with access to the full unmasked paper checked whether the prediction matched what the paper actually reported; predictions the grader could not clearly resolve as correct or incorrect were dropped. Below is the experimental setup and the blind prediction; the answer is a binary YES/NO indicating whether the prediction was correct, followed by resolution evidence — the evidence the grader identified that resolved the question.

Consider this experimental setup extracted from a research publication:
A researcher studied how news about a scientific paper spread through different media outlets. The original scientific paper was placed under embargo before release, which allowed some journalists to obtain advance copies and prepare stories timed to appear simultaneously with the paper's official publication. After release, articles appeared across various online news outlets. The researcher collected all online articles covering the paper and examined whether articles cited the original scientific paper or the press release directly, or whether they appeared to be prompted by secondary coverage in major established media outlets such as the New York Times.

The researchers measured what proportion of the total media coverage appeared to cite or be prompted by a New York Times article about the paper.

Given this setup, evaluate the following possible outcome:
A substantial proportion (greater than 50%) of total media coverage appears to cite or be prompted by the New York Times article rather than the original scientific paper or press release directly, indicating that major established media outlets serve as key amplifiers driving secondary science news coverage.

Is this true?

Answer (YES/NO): NO